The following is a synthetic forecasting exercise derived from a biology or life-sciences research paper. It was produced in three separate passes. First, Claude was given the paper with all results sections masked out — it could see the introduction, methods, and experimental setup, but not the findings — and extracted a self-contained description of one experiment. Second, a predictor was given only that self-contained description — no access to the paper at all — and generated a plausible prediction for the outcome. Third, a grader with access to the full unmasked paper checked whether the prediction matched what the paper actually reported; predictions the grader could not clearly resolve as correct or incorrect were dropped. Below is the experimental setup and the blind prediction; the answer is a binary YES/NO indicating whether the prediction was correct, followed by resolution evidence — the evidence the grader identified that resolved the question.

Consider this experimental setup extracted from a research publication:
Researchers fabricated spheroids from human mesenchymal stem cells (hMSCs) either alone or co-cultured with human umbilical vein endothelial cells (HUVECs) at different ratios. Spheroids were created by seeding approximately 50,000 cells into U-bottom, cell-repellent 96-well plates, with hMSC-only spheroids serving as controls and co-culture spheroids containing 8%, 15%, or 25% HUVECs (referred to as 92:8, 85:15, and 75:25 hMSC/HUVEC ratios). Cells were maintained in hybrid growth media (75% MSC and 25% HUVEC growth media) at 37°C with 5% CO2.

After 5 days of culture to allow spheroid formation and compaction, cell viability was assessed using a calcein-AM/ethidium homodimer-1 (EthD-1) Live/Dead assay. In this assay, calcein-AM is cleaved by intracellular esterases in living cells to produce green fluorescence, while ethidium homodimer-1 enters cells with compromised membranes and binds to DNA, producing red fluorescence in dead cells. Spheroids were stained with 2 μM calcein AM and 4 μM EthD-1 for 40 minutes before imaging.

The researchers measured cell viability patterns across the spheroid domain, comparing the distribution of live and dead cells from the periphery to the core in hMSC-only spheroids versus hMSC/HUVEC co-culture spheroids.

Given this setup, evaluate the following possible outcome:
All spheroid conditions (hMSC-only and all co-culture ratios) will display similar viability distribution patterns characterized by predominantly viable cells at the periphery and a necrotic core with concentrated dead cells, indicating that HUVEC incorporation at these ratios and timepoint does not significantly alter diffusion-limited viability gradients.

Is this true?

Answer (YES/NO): NO